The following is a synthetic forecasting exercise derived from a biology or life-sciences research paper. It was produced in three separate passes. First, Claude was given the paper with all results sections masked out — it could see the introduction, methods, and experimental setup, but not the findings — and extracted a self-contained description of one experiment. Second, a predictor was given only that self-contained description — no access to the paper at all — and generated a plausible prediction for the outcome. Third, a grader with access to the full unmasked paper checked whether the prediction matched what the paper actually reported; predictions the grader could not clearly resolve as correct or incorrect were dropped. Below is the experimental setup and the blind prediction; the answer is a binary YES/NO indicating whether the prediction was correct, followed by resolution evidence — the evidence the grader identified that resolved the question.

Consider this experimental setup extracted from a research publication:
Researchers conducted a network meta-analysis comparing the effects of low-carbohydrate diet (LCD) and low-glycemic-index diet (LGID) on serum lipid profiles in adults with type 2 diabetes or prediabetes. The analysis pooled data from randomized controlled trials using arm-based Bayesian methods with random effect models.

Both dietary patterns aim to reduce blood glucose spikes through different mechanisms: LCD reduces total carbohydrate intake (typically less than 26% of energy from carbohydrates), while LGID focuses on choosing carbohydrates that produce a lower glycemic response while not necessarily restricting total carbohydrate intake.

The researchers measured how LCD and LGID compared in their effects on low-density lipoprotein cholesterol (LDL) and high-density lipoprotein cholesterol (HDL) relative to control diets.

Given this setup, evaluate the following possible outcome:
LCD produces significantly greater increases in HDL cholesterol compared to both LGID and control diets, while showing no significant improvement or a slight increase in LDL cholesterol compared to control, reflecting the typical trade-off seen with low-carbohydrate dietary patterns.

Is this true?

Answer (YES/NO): YES